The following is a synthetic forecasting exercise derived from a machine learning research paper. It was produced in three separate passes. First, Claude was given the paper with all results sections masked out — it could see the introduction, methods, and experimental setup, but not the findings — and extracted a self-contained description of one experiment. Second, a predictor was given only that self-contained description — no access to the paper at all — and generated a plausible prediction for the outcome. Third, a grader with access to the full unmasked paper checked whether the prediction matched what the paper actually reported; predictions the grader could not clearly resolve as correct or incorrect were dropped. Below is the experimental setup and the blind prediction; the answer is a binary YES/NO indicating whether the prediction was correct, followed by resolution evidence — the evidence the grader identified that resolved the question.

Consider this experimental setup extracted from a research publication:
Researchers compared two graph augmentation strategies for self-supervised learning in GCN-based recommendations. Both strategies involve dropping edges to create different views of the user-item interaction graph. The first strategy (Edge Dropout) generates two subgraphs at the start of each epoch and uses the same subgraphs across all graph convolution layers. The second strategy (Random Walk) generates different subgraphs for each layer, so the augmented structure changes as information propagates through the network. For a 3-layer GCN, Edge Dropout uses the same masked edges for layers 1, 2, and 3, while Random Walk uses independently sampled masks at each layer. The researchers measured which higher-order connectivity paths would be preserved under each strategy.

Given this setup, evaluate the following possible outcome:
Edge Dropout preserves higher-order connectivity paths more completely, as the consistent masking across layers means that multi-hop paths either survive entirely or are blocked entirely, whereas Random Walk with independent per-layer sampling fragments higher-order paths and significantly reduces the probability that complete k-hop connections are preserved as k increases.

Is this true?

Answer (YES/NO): NO